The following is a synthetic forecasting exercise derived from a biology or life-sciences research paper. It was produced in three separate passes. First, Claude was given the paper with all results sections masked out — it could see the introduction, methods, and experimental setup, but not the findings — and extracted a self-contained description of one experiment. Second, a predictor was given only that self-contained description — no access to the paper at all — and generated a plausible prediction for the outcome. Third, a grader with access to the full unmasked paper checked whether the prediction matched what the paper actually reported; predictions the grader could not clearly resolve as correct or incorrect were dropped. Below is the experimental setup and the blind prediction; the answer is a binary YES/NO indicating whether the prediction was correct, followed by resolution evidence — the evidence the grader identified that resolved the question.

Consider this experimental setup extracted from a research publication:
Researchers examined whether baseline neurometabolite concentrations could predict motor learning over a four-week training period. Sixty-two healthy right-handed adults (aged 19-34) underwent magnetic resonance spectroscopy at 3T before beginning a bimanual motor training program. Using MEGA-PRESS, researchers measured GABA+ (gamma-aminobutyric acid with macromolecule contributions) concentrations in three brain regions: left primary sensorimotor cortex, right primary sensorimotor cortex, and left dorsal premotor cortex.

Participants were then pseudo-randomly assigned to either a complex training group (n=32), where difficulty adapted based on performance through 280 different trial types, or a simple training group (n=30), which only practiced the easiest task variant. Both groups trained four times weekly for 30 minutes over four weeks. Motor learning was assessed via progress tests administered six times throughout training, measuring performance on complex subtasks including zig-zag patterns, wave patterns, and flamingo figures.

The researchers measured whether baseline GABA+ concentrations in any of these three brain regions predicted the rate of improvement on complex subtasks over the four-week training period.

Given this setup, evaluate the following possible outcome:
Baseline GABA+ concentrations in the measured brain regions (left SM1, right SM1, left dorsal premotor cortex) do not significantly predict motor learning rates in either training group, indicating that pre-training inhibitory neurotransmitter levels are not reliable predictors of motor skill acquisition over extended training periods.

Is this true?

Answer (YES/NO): NO